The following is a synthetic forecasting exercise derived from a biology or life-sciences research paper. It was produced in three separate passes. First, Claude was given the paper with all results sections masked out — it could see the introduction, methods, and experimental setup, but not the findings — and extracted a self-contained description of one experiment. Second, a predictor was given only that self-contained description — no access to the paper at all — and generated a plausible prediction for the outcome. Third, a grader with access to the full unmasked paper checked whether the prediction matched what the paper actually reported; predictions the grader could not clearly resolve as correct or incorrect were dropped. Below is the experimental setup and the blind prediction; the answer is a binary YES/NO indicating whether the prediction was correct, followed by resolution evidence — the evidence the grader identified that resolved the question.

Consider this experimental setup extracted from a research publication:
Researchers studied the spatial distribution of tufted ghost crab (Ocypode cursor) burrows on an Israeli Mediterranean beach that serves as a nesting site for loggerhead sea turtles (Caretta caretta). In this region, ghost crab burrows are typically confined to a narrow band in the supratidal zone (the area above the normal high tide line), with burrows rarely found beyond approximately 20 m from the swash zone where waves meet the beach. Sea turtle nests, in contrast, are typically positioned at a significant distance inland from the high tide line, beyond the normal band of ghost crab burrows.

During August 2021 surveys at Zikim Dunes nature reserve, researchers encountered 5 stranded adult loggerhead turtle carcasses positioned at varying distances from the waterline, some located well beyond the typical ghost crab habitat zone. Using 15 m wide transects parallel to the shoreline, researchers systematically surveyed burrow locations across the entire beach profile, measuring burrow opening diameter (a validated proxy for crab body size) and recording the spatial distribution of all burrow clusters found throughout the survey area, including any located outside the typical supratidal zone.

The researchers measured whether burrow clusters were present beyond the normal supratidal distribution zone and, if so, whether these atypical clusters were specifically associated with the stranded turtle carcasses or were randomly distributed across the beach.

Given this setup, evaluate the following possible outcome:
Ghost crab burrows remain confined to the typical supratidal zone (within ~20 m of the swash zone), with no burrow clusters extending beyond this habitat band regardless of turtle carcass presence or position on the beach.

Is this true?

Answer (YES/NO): NO